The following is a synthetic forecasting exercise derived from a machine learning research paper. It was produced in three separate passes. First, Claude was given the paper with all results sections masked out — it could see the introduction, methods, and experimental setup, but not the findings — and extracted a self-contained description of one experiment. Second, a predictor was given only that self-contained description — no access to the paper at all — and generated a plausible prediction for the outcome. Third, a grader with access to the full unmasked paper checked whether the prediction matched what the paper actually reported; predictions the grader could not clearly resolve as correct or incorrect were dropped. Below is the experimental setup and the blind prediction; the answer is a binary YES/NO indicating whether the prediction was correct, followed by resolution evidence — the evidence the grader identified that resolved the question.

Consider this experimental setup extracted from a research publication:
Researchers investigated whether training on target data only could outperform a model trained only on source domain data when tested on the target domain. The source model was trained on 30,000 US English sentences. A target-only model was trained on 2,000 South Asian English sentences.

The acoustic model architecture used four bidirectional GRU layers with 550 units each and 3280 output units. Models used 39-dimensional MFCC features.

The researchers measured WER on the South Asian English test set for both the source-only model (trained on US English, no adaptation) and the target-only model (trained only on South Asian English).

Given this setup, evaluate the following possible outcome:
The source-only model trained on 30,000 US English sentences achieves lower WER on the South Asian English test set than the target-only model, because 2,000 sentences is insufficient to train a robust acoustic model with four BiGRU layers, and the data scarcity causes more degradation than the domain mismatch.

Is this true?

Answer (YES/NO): NO